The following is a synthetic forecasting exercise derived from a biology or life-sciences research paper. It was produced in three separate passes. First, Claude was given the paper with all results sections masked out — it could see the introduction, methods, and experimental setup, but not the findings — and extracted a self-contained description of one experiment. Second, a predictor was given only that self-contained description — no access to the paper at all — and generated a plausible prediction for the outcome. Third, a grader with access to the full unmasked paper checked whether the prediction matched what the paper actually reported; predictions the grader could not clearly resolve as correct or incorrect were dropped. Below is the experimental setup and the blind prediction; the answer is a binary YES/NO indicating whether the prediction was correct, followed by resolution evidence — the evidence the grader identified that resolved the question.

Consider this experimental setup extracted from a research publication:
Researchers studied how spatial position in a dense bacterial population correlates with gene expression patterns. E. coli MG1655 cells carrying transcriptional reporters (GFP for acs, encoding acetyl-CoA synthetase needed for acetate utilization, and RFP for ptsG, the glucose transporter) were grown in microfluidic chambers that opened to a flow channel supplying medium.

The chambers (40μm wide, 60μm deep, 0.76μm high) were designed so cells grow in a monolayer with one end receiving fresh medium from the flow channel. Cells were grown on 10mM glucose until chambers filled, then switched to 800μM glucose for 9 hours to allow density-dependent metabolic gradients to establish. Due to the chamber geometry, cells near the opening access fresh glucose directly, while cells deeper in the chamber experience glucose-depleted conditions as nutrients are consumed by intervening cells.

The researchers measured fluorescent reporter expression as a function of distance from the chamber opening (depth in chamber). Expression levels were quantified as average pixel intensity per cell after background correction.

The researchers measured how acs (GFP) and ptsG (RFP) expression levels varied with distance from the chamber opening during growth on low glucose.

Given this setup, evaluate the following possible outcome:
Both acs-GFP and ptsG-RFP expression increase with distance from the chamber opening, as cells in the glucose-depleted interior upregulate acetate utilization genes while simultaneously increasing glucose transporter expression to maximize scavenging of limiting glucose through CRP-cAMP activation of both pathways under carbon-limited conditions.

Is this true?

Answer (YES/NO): YES